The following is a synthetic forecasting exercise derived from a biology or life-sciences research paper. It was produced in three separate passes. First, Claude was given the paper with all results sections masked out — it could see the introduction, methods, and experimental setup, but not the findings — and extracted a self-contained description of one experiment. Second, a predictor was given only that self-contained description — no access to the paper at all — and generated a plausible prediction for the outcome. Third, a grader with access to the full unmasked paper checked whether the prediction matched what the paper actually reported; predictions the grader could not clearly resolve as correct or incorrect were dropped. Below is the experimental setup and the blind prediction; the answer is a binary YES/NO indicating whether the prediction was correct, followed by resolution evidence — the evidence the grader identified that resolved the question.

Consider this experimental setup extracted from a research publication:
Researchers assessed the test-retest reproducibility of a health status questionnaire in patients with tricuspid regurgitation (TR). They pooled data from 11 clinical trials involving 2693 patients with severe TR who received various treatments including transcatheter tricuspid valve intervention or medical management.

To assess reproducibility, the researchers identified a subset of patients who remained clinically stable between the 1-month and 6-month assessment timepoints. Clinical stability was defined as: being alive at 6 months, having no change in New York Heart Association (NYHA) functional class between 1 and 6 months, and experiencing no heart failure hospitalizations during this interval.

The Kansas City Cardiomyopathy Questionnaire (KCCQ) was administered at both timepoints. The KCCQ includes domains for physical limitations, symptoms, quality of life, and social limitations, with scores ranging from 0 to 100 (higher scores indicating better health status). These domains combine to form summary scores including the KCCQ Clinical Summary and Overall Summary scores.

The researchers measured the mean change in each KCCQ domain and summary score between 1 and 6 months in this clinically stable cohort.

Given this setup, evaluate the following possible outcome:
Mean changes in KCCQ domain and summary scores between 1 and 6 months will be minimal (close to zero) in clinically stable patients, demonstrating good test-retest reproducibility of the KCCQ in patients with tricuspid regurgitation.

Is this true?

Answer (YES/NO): YES